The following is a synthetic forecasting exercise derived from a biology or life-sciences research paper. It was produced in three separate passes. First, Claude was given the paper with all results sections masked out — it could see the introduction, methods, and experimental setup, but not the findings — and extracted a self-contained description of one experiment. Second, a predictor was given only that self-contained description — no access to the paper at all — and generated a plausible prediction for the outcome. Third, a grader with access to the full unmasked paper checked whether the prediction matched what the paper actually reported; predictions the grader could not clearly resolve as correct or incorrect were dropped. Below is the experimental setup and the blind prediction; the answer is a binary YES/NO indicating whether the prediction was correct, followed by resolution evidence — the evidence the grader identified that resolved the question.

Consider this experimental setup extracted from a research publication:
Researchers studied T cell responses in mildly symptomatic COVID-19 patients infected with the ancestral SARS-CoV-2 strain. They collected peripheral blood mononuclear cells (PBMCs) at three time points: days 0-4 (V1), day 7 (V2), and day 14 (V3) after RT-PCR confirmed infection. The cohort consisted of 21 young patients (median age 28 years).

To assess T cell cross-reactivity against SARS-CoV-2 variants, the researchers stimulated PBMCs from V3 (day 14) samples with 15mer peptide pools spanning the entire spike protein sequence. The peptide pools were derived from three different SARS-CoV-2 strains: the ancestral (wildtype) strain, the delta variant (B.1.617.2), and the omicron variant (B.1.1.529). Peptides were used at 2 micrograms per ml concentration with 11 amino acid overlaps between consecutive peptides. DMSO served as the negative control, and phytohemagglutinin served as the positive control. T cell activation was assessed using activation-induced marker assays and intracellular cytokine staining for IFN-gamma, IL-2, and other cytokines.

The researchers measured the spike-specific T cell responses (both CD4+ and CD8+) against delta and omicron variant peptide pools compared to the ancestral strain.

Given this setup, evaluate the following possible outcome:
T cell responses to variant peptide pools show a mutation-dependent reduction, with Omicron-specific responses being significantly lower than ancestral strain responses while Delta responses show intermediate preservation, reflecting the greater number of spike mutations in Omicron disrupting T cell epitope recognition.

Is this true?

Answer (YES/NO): YES